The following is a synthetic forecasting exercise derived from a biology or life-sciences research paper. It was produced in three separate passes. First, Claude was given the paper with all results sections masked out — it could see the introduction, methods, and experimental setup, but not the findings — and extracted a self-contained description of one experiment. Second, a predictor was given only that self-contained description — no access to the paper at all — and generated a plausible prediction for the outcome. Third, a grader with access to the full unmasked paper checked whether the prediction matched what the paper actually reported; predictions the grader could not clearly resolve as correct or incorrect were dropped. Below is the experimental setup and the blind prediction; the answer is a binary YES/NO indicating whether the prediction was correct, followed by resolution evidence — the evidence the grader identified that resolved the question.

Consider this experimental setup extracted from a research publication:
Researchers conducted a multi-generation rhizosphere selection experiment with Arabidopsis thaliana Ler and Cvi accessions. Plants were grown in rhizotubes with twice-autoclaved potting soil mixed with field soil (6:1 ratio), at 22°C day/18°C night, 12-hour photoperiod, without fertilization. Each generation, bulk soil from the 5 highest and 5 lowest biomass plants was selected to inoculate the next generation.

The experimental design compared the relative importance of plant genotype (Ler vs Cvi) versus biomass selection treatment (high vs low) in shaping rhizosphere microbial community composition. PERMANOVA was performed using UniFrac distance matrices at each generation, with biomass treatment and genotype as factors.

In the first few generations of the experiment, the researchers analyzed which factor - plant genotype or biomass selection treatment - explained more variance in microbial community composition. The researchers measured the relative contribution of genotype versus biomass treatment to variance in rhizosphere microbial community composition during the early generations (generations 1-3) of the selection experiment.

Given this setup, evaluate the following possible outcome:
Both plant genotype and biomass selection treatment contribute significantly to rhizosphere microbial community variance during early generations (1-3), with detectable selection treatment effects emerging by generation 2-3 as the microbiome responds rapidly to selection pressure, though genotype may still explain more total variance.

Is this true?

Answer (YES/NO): NO